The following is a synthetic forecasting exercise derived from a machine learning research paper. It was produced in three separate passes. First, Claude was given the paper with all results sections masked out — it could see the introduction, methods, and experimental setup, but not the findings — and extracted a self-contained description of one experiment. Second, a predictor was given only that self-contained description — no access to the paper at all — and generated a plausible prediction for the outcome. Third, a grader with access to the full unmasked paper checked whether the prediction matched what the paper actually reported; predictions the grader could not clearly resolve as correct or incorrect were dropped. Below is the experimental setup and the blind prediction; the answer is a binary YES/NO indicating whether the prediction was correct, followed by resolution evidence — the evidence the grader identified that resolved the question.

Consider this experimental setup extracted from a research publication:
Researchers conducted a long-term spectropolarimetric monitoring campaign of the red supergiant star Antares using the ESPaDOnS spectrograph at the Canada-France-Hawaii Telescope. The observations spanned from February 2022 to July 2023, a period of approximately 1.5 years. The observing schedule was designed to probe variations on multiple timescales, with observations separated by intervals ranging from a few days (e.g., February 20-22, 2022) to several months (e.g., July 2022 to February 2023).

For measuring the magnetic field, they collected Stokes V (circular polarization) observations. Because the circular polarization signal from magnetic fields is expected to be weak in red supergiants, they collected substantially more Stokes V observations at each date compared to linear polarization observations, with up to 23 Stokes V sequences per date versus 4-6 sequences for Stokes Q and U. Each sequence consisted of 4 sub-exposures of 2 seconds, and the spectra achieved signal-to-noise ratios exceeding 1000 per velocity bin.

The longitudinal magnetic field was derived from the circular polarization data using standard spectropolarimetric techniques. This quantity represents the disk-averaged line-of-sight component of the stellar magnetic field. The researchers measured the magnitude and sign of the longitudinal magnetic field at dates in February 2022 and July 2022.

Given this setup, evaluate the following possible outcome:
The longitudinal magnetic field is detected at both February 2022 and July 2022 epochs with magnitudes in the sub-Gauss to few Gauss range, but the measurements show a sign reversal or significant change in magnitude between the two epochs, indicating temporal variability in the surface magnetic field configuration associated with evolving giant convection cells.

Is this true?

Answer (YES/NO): NO